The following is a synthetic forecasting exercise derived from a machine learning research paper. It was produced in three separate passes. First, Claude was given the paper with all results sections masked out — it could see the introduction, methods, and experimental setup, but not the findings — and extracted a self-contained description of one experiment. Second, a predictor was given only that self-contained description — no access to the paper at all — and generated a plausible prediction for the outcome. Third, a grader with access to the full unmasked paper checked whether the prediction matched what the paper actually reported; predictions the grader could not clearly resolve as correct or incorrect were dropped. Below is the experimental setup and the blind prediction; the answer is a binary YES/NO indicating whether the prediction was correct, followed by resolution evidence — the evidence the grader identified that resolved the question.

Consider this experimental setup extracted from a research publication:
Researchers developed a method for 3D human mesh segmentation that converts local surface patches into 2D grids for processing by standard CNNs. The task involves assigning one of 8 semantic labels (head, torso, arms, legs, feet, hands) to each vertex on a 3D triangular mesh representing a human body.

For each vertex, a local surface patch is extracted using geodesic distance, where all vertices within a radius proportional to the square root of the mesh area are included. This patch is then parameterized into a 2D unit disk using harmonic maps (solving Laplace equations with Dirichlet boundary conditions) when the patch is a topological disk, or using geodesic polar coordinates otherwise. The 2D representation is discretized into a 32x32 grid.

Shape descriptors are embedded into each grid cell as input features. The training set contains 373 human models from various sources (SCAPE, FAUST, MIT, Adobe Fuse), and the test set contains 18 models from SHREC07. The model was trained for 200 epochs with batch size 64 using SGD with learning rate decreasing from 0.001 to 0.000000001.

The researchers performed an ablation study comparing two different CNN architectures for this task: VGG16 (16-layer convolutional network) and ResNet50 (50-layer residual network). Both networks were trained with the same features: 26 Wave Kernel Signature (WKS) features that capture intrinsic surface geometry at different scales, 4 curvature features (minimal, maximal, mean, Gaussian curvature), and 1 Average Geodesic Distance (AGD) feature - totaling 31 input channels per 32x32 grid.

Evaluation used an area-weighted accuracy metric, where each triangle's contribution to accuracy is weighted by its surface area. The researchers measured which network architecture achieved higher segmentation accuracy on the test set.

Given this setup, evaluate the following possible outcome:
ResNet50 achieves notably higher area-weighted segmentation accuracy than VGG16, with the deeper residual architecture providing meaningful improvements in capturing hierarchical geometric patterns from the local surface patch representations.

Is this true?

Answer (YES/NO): NO